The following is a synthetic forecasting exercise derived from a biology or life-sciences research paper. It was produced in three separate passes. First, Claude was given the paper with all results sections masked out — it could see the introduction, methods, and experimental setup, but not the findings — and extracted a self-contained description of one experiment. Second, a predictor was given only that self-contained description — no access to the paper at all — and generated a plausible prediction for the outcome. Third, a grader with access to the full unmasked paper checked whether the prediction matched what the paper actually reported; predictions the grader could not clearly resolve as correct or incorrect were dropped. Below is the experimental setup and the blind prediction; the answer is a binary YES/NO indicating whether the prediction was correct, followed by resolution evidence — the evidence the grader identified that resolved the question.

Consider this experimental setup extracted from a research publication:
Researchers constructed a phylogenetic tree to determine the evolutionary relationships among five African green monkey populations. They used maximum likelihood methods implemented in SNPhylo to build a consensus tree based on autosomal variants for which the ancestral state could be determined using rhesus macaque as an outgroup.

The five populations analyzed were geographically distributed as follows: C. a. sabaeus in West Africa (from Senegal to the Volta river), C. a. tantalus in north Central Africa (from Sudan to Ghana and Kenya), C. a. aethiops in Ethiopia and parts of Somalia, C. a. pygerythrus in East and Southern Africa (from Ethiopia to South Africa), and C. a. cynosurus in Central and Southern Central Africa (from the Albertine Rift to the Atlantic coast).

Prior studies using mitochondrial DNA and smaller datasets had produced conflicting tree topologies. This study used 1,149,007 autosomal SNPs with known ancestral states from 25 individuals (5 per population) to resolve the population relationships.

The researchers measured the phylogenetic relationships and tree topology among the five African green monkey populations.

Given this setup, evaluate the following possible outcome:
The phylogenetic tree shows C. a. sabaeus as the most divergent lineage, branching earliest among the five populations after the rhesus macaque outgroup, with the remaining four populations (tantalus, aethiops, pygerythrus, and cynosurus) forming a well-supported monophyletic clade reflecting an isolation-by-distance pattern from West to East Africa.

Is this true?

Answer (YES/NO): NO